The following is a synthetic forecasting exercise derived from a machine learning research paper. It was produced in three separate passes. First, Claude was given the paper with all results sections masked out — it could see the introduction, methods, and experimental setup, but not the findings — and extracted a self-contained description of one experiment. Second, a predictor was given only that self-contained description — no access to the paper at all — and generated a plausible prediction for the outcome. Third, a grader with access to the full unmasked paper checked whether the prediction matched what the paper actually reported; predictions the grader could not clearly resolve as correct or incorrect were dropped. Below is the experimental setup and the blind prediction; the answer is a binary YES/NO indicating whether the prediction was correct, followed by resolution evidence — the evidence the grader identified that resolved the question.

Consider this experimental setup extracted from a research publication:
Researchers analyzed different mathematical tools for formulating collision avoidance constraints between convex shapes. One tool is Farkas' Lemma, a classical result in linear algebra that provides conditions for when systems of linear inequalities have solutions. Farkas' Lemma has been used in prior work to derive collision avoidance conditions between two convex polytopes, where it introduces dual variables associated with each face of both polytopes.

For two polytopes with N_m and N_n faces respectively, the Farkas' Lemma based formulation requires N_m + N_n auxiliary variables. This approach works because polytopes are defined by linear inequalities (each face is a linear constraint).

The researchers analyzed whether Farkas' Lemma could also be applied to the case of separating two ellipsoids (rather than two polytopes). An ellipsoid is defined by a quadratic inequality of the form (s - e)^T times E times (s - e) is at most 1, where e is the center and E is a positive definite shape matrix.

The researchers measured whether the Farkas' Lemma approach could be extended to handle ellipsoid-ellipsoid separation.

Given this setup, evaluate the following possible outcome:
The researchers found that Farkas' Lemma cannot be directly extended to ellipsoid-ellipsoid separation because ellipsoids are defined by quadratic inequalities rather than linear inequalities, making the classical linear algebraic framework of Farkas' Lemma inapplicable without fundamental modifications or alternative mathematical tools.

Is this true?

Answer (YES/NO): YES